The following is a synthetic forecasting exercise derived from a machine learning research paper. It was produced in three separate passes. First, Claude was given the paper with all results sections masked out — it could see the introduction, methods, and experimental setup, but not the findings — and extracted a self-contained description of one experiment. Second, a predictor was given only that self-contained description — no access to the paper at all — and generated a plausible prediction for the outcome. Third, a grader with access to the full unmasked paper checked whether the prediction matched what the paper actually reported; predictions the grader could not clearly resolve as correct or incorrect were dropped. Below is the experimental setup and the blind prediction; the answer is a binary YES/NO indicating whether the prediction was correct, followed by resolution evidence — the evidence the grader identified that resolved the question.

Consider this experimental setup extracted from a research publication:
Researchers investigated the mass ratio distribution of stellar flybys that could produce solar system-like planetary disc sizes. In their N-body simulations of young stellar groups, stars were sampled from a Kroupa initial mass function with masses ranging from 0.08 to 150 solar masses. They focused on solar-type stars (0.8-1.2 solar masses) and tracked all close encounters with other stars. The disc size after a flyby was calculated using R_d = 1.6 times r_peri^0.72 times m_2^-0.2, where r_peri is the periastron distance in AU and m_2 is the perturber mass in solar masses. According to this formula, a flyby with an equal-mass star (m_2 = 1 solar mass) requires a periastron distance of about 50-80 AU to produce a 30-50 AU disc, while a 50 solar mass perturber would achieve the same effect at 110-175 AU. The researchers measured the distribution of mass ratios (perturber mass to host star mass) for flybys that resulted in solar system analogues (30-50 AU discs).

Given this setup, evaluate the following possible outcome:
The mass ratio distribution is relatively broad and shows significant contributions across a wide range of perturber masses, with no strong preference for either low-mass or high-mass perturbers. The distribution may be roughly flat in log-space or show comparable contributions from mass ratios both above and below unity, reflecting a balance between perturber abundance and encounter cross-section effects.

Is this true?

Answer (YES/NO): NO